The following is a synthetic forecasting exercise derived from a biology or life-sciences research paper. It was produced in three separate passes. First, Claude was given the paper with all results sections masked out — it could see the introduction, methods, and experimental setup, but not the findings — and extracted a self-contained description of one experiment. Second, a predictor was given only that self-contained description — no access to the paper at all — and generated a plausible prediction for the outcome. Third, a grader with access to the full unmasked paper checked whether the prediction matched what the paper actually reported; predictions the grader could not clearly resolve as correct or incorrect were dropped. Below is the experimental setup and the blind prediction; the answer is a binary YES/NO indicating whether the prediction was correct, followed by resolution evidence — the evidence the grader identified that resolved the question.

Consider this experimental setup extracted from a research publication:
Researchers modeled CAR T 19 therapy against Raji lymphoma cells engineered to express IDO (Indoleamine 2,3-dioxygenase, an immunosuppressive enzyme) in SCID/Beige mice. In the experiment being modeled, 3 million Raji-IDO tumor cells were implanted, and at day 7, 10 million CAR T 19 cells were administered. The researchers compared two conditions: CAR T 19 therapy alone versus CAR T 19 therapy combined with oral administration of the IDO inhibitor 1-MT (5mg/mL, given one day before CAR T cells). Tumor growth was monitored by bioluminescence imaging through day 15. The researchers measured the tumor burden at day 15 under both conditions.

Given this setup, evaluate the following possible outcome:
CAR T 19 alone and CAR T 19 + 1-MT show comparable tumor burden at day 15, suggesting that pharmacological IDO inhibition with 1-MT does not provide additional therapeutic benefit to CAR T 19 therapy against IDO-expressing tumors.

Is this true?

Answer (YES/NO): NO